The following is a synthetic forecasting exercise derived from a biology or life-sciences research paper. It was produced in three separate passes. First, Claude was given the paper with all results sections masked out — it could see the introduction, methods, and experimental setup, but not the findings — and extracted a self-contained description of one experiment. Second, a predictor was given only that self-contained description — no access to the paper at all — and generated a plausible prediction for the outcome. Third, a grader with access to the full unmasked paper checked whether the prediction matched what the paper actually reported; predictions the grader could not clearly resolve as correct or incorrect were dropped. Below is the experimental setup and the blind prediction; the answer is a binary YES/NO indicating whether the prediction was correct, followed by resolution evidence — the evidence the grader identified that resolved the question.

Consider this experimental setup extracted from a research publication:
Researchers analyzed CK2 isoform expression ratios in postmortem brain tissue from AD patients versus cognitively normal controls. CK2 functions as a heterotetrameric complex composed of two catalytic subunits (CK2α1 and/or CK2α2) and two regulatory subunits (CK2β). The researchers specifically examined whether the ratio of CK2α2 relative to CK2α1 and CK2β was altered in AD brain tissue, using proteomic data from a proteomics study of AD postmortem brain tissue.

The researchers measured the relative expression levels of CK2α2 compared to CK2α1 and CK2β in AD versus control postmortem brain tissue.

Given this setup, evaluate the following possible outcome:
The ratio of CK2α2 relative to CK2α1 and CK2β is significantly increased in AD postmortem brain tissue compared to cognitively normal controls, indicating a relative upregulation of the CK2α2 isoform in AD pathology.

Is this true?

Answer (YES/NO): YES